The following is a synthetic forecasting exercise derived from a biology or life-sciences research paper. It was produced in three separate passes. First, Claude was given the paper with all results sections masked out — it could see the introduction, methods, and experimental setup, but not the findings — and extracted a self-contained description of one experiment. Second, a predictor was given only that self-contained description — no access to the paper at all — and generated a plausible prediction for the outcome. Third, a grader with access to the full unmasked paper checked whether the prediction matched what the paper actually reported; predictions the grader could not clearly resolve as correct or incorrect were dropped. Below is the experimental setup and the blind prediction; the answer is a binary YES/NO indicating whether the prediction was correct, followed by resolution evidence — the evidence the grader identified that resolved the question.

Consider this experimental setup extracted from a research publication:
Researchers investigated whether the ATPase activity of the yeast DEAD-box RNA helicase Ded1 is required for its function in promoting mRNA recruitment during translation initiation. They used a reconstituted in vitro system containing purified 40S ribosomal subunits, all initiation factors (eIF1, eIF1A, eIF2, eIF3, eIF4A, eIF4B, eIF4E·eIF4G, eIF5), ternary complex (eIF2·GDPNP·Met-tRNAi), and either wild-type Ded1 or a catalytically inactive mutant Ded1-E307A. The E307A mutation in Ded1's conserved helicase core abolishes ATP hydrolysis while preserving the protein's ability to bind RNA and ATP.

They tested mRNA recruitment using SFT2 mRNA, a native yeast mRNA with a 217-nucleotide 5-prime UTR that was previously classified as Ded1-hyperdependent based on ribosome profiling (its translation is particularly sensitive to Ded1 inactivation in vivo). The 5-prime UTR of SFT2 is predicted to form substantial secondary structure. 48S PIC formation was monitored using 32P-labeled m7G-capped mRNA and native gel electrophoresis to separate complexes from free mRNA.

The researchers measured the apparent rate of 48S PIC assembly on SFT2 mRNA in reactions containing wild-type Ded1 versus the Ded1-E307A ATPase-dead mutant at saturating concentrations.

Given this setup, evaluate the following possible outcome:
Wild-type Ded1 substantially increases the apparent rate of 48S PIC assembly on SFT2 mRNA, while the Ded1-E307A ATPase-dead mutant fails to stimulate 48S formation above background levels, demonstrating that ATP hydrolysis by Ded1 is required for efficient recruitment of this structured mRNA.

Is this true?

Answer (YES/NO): YES